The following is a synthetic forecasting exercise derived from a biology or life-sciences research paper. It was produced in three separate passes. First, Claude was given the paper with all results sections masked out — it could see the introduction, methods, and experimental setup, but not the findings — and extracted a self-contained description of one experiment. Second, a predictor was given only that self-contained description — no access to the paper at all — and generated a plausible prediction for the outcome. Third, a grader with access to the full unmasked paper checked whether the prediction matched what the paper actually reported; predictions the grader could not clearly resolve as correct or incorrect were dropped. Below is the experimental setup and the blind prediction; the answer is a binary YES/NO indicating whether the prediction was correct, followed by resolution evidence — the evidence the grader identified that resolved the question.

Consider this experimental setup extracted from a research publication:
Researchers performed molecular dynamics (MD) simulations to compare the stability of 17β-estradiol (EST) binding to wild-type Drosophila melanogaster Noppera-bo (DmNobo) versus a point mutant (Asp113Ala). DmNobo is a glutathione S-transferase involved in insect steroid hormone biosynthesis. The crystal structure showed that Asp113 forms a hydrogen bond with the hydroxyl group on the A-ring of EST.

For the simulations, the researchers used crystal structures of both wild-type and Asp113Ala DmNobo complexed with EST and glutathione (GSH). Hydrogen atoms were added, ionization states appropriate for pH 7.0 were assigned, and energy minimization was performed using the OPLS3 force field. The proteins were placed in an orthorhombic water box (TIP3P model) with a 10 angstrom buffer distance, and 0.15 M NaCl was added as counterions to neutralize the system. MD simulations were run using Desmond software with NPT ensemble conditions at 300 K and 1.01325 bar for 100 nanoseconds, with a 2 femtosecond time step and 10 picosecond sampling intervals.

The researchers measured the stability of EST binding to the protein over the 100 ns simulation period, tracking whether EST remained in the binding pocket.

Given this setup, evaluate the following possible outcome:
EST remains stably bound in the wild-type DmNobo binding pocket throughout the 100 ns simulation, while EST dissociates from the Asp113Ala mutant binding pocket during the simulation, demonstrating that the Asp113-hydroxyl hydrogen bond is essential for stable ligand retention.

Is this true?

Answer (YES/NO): YES